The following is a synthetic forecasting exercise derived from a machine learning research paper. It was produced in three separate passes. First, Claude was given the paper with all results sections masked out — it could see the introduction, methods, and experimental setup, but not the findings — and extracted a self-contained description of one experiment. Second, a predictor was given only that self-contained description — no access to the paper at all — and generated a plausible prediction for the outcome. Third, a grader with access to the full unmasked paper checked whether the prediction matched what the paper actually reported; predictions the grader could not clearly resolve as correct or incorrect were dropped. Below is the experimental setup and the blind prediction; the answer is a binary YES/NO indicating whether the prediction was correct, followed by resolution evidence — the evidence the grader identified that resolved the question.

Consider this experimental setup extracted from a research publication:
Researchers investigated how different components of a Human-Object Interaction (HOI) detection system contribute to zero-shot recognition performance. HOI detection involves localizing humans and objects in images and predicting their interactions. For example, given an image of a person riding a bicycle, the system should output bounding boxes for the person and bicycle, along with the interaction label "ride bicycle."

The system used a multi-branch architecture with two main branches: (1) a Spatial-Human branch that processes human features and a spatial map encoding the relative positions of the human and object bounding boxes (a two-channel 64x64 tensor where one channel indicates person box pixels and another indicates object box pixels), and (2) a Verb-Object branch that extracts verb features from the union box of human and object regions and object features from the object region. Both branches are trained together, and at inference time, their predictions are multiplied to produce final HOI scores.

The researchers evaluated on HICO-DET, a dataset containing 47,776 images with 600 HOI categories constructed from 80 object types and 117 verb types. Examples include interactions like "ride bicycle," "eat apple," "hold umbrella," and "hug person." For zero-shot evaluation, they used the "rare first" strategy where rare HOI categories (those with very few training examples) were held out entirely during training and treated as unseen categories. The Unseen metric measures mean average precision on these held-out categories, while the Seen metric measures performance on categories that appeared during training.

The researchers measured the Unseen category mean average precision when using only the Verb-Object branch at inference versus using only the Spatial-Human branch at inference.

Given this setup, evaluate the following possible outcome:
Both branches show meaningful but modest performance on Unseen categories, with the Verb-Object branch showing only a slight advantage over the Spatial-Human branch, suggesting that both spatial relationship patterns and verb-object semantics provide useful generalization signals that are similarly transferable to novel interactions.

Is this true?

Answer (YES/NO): NO